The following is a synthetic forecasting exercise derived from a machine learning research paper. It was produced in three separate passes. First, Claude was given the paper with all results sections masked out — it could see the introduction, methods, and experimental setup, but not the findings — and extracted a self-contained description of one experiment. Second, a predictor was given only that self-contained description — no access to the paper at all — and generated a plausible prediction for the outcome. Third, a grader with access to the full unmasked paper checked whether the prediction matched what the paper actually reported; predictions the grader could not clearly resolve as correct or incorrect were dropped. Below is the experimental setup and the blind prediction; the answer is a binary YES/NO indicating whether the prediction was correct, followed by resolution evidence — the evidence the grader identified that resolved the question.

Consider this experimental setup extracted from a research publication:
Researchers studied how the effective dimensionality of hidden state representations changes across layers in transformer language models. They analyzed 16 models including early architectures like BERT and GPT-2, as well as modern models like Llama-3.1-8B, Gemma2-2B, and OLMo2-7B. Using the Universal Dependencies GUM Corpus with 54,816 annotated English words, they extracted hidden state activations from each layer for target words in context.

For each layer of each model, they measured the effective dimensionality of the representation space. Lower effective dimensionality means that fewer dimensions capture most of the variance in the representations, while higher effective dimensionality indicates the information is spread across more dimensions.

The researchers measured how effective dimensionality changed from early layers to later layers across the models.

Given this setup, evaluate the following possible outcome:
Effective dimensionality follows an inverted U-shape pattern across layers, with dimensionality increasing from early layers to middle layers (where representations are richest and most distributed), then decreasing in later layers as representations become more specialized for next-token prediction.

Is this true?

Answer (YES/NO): NO